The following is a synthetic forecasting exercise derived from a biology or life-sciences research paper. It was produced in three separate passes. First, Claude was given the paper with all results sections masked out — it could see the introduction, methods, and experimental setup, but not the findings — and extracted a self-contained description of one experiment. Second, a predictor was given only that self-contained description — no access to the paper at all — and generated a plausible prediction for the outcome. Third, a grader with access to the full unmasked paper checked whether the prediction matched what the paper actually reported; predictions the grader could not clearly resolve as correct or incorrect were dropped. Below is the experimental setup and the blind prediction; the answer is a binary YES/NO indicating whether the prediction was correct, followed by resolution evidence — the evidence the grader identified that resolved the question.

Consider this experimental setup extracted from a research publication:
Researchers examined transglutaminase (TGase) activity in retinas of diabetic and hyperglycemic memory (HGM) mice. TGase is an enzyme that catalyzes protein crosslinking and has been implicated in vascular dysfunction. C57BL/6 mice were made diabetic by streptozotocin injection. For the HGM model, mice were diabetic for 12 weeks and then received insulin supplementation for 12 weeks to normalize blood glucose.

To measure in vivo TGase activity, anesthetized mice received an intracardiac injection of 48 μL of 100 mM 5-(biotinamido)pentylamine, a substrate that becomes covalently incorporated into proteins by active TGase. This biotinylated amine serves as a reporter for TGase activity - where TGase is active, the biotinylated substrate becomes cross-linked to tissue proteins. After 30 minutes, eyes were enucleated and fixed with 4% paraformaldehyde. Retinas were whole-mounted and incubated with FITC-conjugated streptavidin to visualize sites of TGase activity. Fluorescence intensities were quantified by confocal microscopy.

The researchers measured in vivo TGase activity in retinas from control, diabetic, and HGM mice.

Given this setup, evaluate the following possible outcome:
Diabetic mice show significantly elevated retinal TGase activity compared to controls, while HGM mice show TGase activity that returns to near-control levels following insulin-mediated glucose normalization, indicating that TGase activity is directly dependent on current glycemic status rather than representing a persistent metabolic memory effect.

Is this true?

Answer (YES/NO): NO